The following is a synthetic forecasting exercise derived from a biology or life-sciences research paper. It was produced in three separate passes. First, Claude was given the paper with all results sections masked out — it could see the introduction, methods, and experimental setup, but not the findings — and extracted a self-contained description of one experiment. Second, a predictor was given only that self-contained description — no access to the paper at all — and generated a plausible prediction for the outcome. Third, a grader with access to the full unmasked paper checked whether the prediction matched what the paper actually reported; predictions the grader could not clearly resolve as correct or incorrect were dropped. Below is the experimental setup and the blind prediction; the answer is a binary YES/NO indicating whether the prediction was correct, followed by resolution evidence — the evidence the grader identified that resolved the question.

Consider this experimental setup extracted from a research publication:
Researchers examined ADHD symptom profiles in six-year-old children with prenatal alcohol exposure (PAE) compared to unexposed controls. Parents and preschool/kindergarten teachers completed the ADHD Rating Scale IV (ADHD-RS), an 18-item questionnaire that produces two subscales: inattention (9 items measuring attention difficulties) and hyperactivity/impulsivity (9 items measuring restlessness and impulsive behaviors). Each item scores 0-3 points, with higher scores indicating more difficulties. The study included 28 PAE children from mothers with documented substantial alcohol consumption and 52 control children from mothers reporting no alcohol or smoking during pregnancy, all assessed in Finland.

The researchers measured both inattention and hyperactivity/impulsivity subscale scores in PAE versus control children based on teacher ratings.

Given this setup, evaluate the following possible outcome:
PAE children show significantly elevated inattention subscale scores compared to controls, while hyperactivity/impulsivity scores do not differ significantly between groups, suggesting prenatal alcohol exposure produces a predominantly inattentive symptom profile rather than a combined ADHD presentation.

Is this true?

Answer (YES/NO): NO